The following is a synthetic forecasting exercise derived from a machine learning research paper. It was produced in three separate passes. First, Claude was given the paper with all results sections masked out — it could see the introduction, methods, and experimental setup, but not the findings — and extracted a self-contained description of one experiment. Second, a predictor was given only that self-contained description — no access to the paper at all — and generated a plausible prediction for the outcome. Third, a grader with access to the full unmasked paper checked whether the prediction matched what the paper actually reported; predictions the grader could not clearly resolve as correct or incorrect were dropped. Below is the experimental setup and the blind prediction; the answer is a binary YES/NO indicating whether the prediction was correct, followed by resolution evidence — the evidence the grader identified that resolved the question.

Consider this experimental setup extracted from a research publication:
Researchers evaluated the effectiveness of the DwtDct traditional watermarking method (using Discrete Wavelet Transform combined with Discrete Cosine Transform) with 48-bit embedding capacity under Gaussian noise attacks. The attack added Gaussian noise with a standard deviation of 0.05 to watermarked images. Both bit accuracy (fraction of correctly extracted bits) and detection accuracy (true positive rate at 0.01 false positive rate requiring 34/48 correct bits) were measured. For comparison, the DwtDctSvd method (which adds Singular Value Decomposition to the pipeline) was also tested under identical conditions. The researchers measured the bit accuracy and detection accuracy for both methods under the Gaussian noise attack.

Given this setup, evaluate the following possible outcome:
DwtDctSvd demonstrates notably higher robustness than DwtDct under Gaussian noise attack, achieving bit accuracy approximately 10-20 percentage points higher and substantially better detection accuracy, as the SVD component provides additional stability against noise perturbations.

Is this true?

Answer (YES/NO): NO